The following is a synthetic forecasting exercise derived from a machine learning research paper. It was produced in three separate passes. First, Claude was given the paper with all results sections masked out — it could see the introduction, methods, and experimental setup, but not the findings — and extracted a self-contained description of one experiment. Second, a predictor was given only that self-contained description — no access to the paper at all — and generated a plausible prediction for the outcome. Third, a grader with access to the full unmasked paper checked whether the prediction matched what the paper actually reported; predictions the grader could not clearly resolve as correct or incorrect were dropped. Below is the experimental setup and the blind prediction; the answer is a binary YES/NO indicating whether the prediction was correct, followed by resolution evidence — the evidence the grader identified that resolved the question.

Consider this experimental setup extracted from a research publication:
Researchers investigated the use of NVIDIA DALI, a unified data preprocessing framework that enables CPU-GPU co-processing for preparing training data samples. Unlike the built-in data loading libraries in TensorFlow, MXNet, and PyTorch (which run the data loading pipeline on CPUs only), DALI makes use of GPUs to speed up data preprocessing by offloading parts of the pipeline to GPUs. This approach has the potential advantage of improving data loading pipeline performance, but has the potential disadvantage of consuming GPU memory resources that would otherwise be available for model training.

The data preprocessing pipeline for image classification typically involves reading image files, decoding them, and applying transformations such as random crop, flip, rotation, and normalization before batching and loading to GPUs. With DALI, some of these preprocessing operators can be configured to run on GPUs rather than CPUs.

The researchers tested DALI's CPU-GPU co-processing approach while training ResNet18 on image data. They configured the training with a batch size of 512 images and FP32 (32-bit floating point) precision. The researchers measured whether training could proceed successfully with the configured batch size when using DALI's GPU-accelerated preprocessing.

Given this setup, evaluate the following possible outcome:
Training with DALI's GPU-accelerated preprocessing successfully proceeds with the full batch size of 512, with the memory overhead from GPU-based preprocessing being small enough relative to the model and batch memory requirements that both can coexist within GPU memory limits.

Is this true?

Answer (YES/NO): NO